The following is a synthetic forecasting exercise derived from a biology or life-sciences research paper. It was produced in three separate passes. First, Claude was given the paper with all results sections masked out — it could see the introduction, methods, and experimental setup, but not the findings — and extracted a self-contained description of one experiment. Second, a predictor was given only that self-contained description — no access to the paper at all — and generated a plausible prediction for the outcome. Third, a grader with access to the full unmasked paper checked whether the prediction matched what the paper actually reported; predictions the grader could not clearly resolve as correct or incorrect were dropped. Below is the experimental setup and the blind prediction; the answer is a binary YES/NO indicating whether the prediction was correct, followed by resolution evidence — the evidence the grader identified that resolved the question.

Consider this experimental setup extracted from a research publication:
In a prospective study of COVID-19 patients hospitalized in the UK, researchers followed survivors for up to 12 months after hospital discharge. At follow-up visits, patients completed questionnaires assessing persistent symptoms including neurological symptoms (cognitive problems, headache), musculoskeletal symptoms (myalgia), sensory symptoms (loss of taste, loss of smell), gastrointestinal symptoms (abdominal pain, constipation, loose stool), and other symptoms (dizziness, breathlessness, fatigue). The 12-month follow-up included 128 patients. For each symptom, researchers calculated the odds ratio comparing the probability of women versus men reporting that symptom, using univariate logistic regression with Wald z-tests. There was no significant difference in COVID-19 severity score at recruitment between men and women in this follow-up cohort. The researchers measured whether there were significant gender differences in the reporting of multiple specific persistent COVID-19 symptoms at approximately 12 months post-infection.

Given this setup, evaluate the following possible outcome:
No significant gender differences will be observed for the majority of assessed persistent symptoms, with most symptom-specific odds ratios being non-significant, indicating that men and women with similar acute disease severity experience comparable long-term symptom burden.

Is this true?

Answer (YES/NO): NO